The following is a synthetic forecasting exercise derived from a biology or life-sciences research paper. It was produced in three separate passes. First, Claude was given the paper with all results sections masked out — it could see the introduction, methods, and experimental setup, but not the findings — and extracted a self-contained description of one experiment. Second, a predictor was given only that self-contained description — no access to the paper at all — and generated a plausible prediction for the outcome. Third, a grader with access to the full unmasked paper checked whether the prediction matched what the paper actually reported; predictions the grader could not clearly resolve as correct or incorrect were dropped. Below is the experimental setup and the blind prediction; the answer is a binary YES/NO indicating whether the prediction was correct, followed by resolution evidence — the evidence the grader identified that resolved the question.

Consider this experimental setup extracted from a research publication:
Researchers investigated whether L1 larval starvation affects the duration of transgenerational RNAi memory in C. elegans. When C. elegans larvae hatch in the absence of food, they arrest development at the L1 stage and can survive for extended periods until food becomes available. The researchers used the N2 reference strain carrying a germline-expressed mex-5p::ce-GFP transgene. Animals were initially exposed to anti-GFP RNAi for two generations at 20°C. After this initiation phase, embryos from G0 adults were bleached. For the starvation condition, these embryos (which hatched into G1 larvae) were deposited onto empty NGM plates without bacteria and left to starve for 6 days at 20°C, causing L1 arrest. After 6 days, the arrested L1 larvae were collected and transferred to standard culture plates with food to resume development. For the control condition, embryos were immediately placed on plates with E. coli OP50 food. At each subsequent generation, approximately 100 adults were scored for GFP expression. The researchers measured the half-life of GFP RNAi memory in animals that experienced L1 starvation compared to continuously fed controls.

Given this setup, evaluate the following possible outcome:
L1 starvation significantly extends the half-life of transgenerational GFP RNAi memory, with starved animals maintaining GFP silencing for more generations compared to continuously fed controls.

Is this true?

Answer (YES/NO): NO